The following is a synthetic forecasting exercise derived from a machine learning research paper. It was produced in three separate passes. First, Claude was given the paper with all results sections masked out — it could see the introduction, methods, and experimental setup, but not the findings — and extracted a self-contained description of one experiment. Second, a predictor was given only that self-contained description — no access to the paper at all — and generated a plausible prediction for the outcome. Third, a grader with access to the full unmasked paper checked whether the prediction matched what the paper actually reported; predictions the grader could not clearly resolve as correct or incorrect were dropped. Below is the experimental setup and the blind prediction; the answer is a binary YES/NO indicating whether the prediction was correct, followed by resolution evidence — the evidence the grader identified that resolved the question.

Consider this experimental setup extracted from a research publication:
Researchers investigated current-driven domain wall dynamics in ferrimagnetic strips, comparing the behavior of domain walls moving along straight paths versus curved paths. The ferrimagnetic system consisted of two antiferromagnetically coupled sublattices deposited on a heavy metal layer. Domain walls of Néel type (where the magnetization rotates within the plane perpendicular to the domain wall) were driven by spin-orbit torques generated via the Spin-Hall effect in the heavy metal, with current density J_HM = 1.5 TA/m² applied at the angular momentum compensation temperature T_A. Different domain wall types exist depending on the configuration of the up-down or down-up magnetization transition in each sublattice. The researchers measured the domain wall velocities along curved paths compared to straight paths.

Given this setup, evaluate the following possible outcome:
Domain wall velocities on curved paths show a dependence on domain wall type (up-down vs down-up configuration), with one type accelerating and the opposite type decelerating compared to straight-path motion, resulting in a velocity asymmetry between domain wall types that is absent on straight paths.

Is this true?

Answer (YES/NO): NO